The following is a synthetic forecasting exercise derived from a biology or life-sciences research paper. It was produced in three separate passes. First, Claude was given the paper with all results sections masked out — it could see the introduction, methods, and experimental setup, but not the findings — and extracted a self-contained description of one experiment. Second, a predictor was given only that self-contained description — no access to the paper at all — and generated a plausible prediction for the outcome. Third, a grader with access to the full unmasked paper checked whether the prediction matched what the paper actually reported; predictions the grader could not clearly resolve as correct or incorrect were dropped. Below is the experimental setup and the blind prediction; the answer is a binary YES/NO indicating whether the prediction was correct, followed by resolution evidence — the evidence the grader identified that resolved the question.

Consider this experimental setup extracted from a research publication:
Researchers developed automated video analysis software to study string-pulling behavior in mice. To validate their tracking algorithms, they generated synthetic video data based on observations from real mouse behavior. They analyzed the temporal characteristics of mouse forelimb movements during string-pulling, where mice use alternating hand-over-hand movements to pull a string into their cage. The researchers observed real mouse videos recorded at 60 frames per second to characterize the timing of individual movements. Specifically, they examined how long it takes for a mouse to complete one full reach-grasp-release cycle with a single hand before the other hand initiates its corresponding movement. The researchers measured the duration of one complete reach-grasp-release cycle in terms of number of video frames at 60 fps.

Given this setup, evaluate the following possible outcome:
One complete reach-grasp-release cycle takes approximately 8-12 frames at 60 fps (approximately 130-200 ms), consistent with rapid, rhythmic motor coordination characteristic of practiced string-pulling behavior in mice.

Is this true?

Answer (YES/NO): YES